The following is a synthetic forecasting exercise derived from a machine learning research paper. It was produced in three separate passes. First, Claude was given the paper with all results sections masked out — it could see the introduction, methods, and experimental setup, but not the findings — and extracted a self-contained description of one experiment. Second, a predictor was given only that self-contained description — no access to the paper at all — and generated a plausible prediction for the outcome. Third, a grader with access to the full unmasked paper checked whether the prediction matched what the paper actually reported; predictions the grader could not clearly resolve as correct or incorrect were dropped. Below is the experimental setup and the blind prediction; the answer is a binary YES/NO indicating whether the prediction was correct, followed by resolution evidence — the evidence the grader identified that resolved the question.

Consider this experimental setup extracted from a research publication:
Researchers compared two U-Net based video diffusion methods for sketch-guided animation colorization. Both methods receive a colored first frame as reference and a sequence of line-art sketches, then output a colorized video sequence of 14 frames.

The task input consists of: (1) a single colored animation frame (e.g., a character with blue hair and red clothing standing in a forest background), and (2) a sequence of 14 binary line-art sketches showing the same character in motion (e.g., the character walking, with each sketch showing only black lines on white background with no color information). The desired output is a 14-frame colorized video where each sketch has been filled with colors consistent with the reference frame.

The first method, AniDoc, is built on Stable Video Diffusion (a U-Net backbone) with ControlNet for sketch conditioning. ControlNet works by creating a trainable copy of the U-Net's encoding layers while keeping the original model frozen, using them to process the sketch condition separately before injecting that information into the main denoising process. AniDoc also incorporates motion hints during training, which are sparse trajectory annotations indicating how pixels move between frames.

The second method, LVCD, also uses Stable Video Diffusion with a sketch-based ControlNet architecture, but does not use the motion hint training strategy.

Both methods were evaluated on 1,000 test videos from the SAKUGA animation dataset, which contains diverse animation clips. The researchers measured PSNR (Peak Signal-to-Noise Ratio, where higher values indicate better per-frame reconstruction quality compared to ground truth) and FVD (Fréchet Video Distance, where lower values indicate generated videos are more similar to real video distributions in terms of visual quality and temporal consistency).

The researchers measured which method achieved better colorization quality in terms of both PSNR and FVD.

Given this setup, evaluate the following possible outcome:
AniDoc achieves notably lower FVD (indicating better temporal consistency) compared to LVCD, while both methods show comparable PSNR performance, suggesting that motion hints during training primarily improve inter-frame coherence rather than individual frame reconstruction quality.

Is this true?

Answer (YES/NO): NO